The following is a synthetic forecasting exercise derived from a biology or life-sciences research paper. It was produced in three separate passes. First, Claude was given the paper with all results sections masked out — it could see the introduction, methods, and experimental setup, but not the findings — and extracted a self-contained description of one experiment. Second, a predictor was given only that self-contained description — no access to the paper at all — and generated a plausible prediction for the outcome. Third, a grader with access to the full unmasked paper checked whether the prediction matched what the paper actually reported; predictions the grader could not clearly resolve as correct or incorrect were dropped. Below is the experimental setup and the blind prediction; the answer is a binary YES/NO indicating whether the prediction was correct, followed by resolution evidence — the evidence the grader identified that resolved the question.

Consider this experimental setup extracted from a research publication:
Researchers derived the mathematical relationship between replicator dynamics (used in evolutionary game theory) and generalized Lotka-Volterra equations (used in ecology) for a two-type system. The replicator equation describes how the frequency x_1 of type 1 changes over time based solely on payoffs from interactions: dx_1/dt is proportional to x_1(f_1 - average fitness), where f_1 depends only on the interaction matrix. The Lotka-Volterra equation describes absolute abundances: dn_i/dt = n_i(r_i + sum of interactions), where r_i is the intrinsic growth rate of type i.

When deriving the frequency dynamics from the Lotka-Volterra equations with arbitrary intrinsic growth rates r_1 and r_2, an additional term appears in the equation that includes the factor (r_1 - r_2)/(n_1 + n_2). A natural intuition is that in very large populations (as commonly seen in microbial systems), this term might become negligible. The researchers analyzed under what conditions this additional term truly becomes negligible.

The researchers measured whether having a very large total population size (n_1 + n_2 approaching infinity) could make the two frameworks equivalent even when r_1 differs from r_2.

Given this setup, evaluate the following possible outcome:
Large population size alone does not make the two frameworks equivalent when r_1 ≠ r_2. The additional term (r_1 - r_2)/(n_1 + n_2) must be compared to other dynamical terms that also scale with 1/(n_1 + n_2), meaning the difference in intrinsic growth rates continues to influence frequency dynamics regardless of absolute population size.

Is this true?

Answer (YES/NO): YES